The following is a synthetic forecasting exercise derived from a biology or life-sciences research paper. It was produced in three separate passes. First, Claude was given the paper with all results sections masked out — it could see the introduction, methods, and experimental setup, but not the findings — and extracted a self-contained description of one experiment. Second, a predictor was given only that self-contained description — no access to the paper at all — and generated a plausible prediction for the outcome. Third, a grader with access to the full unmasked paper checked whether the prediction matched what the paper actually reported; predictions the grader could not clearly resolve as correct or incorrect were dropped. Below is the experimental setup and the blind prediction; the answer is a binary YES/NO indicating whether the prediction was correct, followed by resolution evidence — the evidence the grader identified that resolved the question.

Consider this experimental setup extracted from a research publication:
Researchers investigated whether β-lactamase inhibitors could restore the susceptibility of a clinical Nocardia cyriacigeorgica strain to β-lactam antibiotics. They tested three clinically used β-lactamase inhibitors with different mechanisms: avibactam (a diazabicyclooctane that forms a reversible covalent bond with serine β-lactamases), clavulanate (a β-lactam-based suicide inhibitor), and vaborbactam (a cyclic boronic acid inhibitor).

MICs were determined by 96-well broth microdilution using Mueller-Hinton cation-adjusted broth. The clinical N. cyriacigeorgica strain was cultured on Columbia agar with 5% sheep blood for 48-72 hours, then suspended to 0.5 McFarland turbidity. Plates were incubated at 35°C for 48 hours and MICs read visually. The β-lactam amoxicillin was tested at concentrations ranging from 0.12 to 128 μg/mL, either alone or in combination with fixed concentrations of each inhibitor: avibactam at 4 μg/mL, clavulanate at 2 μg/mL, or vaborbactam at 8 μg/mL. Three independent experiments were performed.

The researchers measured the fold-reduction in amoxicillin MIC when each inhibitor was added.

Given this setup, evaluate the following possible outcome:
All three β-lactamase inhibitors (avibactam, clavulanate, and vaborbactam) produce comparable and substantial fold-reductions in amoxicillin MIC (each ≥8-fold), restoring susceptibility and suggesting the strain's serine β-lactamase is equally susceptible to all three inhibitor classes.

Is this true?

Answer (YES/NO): NO